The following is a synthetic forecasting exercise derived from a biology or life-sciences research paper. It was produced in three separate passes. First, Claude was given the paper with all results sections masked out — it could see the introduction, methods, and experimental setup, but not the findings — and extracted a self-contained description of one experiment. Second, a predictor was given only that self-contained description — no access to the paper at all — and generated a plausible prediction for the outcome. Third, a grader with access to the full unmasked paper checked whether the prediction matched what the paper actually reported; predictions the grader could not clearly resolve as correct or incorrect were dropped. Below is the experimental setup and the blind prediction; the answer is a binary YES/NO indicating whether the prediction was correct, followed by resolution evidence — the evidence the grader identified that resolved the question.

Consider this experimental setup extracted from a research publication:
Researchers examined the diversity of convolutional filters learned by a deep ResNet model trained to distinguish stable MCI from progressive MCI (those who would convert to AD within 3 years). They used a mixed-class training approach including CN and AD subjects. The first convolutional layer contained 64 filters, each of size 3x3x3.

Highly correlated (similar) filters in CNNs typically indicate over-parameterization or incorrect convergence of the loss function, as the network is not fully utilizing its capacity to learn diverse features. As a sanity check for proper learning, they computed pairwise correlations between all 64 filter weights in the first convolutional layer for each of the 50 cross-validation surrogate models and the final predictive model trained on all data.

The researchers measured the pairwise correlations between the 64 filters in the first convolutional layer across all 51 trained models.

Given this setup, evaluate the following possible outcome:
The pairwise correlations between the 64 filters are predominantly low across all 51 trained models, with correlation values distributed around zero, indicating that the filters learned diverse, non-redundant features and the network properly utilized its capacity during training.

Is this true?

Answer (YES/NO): YES